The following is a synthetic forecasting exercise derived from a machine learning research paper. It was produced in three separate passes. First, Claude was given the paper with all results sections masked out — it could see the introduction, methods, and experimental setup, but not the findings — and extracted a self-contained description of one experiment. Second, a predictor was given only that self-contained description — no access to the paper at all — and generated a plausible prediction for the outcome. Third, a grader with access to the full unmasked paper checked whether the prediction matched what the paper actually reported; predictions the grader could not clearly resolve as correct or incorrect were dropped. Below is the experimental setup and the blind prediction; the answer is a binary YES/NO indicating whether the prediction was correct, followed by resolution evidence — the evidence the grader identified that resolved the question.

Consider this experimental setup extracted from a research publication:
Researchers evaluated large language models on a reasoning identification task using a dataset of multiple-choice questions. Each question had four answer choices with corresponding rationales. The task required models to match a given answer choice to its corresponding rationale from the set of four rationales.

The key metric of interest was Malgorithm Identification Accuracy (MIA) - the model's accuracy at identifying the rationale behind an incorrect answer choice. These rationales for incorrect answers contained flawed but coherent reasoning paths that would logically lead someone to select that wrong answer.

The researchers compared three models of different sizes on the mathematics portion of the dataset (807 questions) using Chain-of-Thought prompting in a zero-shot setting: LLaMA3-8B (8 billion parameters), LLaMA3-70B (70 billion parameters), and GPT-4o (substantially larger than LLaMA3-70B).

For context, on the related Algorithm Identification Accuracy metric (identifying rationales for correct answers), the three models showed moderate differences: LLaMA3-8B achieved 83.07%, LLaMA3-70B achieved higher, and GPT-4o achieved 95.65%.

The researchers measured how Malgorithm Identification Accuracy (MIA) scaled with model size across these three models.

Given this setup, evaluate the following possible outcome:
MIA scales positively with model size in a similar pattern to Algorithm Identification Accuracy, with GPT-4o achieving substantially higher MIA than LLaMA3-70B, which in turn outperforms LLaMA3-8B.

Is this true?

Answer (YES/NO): NO